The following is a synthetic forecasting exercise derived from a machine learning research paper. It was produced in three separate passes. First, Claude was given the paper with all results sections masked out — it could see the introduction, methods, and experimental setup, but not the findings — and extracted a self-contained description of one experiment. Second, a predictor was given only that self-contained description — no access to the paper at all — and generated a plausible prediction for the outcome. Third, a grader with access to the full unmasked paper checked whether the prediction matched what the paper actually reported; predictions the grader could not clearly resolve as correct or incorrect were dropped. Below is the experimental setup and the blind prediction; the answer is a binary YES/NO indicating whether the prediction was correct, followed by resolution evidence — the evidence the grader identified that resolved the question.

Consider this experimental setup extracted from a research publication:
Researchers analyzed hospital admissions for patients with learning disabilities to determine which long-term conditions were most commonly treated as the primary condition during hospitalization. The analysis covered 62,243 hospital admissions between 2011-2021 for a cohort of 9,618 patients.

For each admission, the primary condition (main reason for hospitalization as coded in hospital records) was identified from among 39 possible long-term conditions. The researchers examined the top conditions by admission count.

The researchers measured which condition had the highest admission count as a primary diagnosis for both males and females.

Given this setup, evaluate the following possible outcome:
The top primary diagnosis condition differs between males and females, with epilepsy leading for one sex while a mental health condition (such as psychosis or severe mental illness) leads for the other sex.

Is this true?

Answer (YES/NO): NO